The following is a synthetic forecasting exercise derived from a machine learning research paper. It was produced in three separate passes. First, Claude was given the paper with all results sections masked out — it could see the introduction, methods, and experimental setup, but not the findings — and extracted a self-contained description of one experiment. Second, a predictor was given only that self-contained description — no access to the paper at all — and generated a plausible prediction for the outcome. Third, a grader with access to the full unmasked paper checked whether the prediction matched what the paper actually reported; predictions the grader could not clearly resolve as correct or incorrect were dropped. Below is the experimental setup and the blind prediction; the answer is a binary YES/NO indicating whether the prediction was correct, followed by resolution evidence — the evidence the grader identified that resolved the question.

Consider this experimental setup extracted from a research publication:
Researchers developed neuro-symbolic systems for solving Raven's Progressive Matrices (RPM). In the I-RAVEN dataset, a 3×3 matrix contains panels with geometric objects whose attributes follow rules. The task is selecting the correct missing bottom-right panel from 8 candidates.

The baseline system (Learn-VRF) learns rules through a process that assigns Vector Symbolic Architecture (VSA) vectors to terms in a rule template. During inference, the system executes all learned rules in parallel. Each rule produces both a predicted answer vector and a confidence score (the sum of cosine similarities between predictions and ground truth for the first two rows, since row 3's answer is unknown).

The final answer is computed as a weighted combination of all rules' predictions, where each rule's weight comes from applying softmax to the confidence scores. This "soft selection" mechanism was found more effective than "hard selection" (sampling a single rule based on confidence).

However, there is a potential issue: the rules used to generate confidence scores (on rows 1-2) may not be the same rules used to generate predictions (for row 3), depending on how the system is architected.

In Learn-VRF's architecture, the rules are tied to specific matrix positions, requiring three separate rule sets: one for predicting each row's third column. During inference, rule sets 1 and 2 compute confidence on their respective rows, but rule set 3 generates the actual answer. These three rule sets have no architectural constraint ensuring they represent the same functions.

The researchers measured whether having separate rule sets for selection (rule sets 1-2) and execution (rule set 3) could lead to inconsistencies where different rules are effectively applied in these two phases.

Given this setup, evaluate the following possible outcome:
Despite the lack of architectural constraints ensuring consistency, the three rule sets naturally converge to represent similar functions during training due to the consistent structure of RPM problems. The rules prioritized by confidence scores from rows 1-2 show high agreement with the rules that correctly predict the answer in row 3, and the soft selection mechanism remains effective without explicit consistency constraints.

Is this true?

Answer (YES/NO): NO